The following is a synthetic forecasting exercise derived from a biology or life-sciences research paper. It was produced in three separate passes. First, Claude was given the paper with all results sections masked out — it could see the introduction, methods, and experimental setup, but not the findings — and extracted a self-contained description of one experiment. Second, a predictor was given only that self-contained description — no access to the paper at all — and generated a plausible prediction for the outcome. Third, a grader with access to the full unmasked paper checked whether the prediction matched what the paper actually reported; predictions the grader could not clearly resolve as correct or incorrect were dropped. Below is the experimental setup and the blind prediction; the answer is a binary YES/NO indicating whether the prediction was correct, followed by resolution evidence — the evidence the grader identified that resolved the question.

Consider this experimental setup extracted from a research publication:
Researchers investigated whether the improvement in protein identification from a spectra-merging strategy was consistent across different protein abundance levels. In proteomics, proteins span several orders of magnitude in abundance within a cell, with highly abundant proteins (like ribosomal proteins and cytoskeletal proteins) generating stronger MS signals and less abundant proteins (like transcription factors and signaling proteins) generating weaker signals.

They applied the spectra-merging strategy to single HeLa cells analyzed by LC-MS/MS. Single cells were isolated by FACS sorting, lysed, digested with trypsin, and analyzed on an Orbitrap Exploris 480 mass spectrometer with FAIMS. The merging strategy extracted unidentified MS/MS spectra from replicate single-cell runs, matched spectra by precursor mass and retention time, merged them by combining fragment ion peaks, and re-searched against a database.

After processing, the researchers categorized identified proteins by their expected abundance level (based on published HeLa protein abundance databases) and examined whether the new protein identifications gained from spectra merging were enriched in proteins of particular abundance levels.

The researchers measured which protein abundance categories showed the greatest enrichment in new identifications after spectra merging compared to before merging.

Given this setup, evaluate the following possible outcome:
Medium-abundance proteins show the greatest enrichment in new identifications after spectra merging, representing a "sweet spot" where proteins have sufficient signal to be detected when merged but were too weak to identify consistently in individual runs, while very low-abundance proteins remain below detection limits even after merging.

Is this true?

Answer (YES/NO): NO